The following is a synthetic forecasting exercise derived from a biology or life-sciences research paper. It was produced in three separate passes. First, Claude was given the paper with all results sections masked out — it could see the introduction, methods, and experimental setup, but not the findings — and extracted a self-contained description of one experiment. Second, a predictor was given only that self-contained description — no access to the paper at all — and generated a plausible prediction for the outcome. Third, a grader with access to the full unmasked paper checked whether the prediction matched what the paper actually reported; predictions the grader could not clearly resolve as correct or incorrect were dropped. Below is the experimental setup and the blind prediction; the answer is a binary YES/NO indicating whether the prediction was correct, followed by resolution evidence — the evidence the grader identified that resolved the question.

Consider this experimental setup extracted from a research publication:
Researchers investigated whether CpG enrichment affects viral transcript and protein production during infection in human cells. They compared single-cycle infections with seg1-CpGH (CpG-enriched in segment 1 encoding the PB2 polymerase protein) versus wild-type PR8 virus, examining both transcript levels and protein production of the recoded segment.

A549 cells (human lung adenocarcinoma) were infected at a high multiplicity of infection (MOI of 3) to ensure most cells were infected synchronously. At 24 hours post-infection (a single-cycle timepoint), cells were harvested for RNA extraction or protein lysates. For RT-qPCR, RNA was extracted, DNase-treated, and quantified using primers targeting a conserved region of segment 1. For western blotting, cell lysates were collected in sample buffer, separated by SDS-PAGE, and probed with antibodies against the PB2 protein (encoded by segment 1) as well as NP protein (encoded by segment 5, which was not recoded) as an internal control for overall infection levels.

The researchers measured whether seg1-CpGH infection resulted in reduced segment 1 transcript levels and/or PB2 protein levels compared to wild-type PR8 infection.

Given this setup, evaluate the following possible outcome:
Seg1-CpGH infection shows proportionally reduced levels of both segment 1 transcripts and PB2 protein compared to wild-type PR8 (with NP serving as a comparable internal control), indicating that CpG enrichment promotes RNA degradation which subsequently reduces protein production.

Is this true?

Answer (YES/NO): NO